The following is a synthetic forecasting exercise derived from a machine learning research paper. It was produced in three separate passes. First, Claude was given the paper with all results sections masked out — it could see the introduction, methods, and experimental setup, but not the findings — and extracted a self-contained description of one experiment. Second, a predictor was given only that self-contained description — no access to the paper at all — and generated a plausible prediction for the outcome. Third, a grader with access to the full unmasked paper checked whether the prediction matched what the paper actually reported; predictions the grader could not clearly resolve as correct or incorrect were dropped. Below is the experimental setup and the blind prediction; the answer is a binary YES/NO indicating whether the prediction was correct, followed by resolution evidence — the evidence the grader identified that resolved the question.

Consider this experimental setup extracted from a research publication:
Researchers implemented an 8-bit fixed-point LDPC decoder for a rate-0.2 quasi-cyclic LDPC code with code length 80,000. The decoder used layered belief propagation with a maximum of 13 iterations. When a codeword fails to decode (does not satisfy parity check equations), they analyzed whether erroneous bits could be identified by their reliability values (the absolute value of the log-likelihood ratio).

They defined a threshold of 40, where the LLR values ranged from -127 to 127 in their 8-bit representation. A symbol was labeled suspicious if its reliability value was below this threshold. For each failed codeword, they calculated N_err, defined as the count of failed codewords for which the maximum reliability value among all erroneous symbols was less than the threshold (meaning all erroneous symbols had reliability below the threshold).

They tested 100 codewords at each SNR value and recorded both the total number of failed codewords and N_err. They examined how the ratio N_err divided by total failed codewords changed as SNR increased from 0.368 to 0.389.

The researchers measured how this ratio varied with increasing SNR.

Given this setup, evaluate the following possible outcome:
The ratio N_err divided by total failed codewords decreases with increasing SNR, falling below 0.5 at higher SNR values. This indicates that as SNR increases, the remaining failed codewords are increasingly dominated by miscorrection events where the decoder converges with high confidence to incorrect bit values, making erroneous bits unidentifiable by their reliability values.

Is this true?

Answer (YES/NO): NO